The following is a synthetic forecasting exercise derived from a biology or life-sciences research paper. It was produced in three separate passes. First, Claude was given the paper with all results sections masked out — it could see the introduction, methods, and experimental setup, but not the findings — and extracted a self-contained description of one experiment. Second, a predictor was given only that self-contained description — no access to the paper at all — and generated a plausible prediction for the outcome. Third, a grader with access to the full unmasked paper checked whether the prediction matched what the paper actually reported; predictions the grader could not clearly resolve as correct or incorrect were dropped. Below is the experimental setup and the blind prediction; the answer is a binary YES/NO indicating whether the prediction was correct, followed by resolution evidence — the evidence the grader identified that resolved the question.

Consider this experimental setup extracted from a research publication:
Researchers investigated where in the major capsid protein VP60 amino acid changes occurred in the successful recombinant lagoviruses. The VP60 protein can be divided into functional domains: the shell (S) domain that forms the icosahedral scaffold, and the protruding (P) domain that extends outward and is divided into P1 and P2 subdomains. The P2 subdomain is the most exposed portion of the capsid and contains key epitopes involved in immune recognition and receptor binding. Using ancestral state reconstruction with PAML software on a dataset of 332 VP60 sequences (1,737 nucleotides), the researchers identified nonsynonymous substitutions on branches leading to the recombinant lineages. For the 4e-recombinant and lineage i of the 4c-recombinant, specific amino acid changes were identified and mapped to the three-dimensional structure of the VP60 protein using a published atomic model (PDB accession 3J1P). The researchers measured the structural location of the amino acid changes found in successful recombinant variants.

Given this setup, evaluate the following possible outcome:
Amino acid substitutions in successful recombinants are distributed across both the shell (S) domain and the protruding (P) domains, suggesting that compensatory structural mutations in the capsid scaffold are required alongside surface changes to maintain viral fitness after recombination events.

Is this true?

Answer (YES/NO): NO